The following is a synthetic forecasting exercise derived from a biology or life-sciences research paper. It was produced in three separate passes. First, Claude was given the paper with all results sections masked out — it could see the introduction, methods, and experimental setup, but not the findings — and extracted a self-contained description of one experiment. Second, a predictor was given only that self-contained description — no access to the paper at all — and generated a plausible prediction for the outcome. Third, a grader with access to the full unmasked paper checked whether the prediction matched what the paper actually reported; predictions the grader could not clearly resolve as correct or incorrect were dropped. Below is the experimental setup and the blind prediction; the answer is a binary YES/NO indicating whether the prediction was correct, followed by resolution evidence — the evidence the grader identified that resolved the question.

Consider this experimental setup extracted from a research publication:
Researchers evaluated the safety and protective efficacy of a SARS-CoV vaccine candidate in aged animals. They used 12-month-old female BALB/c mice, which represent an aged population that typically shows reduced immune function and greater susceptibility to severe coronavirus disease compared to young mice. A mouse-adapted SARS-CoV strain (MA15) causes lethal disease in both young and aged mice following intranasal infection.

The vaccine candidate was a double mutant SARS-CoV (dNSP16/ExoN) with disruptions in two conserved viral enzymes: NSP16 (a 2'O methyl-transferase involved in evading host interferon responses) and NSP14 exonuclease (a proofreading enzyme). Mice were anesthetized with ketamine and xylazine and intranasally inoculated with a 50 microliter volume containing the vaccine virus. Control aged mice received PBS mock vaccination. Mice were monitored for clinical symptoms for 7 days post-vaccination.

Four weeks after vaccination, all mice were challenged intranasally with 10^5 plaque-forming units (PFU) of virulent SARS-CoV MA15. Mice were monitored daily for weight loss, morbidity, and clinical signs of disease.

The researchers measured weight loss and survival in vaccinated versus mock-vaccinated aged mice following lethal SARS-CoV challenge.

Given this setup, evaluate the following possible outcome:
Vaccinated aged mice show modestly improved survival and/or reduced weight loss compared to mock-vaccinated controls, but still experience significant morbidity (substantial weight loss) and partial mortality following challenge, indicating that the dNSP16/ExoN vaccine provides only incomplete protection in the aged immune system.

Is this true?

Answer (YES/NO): NO